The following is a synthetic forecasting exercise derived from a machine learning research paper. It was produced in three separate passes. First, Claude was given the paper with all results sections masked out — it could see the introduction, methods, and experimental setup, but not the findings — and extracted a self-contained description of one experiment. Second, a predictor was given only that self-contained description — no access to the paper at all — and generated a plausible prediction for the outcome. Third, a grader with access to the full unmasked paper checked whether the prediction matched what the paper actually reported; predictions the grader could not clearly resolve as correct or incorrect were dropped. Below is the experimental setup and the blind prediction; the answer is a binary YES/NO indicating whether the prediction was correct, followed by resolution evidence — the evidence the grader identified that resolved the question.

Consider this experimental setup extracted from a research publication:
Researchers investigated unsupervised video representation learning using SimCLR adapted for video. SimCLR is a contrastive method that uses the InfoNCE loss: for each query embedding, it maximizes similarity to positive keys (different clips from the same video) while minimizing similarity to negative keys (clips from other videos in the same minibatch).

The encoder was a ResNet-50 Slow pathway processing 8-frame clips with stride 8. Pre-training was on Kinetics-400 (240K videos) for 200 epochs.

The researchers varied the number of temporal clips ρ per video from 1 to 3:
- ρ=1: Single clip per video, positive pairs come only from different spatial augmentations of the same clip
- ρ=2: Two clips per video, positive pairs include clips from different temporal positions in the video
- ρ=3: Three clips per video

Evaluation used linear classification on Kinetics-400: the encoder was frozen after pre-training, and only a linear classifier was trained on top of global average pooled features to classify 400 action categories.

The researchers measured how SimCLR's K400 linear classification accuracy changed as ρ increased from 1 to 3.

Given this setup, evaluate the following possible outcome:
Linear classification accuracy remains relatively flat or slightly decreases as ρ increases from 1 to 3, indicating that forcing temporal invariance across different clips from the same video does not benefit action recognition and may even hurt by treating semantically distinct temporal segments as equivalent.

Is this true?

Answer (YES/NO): NO